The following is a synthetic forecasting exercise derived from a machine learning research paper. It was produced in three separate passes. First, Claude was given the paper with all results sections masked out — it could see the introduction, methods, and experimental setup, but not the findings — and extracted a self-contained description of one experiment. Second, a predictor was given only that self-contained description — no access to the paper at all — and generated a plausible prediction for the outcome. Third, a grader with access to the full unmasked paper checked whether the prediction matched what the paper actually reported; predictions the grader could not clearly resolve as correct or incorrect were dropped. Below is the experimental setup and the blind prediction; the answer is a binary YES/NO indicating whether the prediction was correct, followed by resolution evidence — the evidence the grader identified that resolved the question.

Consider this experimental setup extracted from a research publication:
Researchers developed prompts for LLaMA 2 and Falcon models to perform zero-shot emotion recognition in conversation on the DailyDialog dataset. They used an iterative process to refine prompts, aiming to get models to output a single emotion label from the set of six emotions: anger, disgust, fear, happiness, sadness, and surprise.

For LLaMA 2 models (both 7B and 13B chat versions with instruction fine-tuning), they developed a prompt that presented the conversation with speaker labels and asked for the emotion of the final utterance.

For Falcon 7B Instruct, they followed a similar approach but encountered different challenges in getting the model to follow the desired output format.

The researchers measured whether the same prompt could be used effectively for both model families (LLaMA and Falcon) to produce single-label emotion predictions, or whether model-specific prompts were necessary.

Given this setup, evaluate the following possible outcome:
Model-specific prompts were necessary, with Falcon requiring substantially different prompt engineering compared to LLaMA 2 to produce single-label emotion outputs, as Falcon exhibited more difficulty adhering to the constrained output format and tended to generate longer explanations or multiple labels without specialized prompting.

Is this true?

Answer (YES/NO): YES